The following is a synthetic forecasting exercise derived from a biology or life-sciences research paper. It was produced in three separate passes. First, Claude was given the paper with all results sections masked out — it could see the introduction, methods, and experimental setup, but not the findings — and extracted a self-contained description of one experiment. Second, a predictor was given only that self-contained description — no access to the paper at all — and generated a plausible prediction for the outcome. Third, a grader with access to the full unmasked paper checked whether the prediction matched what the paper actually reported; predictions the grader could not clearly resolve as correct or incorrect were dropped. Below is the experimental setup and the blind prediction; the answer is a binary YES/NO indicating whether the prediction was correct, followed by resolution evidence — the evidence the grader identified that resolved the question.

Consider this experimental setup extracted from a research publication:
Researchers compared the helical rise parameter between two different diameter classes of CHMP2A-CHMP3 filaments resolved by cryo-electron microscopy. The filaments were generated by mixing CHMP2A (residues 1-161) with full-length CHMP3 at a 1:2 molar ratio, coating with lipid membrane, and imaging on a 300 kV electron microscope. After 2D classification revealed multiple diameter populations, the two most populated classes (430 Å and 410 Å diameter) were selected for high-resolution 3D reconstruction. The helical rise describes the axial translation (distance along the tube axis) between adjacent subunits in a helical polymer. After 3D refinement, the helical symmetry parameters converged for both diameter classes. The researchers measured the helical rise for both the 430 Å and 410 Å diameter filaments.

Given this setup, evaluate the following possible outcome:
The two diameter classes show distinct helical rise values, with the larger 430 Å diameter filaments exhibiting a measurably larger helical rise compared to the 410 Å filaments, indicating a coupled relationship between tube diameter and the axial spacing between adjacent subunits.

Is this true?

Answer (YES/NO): YES